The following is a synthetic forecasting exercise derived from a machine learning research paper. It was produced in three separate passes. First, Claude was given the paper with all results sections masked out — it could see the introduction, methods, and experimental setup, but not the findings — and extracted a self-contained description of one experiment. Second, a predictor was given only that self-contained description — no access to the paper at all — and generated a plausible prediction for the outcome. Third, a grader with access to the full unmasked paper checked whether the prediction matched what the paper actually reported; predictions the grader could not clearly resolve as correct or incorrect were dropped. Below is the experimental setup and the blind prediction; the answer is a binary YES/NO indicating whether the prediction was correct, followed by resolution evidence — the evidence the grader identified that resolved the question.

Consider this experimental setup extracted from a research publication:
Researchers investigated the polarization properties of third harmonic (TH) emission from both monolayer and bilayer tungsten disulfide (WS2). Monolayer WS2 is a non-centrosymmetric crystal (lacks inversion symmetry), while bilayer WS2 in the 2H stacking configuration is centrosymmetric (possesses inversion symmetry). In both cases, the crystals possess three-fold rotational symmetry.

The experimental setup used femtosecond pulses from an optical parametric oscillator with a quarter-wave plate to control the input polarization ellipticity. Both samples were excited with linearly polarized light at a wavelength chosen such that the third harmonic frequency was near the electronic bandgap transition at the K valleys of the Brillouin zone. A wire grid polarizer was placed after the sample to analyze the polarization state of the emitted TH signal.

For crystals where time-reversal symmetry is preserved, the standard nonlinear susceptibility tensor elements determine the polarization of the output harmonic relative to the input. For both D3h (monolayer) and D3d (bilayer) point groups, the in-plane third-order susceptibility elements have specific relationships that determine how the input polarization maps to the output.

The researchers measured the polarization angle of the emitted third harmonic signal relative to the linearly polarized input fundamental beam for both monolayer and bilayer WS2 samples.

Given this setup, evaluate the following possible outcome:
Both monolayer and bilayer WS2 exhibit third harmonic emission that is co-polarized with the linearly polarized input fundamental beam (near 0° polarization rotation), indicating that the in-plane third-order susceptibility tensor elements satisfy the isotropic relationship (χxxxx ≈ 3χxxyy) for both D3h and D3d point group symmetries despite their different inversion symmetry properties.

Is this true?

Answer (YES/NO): YES